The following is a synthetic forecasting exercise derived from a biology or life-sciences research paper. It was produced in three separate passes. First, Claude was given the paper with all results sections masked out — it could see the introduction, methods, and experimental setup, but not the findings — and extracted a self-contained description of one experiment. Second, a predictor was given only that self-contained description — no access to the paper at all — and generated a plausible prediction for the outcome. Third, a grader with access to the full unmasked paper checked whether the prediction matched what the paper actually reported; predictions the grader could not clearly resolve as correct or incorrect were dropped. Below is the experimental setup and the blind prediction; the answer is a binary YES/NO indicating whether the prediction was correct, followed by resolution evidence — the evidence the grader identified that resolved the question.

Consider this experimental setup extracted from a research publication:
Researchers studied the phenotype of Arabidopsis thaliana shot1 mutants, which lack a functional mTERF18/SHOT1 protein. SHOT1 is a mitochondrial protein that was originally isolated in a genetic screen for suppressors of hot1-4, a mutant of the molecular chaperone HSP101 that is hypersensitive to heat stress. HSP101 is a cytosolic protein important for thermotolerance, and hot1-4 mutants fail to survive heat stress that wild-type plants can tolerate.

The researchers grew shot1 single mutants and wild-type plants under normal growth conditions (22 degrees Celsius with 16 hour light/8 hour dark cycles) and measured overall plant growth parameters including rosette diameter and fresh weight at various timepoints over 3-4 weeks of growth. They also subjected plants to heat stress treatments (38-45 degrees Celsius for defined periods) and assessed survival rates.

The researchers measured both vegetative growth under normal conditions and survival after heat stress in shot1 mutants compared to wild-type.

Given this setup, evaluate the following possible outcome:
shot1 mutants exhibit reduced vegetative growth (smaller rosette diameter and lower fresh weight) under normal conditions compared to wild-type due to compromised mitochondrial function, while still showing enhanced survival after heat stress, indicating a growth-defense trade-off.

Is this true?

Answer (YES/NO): YES